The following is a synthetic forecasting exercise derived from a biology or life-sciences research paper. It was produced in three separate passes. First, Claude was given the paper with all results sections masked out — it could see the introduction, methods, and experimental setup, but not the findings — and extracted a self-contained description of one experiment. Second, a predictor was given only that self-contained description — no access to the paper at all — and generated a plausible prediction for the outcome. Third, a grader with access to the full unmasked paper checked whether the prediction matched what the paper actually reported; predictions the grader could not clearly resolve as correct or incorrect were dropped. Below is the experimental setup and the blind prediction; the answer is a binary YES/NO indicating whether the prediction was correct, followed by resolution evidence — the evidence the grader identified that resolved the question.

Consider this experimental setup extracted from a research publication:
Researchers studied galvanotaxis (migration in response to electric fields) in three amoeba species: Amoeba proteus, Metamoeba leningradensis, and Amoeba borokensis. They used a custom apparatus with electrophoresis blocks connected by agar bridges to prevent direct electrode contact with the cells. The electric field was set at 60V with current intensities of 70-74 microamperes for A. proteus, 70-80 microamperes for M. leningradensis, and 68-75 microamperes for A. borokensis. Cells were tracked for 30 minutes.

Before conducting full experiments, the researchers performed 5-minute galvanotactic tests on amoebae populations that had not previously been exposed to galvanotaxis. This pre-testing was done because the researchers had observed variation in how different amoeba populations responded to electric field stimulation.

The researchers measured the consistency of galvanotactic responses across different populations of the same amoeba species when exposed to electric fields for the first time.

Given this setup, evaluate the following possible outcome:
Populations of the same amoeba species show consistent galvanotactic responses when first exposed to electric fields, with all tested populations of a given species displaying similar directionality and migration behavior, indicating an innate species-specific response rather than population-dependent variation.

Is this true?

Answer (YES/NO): NO